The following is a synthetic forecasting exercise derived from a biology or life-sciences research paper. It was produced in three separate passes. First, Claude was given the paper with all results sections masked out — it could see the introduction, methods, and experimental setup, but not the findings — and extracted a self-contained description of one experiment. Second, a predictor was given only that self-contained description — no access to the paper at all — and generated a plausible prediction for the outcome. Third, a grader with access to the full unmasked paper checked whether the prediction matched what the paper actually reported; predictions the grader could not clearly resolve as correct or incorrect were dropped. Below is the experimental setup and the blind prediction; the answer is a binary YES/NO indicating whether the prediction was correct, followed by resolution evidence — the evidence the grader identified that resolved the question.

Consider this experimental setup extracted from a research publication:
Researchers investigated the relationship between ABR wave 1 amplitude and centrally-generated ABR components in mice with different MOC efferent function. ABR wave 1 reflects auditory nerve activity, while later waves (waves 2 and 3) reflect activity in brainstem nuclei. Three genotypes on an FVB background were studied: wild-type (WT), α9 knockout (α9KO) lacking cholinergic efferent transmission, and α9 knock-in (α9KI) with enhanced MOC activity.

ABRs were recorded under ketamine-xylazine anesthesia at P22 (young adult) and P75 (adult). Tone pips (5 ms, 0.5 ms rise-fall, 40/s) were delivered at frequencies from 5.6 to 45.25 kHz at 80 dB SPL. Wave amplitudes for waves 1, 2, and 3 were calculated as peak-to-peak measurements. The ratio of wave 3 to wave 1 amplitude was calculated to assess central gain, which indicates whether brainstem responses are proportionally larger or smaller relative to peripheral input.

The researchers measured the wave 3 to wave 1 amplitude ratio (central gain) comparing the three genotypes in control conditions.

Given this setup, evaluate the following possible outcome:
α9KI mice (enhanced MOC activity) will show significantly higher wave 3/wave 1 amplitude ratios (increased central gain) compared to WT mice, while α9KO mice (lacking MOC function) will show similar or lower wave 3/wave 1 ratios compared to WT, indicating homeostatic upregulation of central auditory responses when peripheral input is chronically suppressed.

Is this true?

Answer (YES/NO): NO